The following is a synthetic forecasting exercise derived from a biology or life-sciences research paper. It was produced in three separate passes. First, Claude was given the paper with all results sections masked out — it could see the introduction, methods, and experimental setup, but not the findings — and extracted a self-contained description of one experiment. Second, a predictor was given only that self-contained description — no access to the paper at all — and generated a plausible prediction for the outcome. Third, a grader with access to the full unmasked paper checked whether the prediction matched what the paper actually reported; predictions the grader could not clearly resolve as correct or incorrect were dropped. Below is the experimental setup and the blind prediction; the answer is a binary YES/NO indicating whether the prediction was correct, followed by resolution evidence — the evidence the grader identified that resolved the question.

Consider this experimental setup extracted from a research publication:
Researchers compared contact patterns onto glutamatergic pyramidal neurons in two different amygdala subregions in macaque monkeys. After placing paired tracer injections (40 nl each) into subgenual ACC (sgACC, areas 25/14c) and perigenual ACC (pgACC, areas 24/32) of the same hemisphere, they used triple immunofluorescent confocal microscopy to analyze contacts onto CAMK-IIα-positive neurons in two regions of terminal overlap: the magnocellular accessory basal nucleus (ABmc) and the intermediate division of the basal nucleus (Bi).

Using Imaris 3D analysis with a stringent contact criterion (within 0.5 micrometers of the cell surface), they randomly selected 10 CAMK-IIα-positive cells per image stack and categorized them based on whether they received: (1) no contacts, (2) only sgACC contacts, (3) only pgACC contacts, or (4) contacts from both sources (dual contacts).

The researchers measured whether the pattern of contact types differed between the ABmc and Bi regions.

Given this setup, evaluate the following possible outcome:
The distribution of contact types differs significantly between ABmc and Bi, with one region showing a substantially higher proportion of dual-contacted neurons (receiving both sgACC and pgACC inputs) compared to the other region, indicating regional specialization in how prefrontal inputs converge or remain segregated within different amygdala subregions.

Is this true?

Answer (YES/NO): NO